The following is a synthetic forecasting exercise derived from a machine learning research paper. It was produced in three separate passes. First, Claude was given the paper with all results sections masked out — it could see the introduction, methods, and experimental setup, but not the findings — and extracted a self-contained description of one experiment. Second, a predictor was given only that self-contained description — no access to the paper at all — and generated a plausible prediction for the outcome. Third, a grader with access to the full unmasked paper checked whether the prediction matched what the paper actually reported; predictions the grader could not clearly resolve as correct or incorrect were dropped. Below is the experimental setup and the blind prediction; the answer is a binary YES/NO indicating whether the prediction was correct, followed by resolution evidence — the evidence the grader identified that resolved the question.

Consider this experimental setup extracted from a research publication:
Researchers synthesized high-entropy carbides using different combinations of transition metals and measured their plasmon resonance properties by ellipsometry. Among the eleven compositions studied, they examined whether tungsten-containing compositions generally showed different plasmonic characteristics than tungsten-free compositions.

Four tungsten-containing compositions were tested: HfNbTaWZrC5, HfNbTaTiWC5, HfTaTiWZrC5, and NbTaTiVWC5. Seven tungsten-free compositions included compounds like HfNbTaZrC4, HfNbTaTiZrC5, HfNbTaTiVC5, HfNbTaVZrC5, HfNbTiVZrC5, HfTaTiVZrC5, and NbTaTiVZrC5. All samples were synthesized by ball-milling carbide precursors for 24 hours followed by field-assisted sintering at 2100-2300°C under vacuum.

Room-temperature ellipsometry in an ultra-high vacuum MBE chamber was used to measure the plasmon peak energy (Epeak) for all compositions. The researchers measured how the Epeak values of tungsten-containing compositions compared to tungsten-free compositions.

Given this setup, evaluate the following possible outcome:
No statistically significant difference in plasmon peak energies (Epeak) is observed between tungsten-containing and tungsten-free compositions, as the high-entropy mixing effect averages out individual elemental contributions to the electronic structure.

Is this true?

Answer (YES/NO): NO